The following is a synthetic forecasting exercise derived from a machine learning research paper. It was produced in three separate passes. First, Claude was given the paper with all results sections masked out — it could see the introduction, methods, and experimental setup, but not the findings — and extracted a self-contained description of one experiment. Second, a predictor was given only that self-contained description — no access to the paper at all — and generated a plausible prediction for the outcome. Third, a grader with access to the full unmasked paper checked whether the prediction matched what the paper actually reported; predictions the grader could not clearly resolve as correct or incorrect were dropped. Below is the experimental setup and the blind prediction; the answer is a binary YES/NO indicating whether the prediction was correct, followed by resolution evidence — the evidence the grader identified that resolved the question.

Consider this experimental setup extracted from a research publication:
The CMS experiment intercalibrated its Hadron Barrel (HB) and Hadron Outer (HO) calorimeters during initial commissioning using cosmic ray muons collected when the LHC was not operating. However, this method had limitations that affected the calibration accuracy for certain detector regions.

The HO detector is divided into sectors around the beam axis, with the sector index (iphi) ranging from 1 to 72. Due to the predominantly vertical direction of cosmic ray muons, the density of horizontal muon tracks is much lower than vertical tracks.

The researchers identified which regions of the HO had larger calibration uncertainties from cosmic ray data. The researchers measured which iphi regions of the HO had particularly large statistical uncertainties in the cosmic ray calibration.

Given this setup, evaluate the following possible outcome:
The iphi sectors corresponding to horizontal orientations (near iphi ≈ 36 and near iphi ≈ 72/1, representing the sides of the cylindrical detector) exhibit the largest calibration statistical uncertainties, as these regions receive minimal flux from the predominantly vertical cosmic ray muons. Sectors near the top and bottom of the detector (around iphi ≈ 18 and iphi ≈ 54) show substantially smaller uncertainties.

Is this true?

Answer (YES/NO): YES